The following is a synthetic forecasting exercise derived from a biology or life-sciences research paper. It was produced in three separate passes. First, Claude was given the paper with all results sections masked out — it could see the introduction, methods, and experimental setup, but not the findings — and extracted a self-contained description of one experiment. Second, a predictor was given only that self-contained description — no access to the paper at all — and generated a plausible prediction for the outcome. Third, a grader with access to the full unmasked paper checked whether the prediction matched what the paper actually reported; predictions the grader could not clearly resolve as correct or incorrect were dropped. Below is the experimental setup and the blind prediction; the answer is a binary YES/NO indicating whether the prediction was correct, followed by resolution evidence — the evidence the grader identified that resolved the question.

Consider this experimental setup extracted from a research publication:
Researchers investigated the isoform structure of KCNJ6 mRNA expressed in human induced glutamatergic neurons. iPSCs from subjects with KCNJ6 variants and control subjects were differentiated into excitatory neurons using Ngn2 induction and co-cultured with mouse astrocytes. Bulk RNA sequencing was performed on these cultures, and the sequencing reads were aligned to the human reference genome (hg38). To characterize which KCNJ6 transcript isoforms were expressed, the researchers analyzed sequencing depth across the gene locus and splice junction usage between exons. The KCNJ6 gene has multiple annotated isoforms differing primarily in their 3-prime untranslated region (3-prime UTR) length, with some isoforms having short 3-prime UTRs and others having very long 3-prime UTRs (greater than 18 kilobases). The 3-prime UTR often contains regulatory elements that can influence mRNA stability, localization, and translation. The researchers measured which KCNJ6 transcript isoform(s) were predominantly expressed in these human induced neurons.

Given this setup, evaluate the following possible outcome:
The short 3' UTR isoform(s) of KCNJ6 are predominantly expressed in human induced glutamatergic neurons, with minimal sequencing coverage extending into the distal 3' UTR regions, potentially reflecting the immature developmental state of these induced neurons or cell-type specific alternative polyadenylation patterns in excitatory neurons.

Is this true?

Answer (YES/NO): NO